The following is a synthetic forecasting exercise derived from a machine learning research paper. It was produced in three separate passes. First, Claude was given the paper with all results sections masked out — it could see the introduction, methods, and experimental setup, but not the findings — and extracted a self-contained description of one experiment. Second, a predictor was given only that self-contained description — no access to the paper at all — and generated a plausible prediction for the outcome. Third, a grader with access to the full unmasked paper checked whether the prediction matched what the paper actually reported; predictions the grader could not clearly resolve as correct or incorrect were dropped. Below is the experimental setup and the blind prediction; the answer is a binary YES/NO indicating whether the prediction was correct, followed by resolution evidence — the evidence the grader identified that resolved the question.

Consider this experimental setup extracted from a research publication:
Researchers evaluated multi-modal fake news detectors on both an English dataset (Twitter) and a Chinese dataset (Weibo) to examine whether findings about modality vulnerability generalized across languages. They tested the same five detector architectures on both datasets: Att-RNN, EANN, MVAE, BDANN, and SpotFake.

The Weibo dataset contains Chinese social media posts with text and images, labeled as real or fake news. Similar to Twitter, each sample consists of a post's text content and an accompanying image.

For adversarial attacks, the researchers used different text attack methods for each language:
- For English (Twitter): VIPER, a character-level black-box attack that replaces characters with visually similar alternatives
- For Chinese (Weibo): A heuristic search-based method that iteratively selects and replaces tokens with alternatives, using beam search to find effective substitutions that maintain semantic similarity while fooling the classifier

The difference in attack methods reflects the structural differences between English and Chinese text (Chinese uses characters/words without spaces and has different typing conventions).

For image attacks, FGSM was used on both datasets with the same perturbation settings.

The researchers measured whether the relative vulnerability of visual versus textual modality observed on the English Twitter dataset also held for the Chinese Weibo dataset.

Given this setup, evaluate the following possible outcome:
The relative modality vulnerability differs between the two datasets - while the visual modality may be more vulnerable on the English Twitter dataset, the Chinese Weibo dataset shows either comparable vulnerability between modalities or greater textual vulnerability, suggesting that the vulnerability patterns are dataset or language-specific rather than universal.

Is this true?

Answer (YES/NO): NO